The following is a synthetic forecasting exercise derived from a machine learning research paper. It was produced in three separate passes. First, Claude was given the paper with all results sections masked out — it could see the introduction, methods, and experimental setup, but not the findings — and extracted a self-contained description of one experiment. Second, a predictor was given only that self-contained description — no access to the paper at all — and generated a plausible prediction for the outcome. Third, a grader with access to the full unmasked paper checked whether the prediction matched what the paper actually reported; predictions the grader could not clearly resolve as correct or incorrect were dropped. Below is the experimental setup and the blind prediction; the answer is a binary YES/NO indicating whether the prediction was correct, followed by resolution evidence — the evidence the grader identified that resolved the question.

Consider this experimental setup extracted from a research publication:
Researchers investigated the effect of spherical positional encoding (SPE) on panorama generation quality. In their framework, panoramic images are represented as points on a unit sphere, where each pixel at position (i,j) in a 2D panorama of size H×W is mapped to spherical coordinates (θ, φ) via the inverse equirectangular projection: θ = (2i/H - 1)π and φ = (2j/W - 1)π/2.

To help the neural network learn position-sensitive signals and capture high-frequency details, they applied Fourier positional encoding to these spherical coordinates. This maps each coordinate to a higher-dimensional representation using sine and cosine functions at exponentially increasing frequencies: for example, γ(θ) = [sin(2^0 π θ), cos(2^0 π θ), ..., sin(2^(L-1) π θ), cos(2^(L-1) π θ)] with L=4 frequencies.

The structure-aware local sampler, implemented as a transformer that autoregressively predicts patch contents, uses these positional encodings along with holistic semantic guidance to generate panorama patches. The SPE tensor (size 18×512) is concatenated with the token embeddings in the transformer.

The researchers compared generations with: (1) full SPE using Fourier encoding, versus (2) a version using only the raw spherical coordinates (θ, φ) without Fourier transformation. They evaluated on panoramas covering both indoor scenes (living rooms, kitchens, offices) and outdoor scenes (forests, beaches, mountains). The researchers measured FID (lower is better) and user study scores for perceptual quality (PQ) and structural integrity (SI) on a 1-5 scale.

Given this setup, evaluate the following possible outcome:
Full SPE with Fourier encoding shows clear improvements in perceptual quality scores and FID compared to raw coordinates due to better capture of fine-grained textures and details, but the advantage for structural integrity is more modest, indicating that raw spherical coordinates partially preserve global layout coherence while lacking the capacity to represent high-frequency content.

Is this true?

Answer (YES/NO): NO